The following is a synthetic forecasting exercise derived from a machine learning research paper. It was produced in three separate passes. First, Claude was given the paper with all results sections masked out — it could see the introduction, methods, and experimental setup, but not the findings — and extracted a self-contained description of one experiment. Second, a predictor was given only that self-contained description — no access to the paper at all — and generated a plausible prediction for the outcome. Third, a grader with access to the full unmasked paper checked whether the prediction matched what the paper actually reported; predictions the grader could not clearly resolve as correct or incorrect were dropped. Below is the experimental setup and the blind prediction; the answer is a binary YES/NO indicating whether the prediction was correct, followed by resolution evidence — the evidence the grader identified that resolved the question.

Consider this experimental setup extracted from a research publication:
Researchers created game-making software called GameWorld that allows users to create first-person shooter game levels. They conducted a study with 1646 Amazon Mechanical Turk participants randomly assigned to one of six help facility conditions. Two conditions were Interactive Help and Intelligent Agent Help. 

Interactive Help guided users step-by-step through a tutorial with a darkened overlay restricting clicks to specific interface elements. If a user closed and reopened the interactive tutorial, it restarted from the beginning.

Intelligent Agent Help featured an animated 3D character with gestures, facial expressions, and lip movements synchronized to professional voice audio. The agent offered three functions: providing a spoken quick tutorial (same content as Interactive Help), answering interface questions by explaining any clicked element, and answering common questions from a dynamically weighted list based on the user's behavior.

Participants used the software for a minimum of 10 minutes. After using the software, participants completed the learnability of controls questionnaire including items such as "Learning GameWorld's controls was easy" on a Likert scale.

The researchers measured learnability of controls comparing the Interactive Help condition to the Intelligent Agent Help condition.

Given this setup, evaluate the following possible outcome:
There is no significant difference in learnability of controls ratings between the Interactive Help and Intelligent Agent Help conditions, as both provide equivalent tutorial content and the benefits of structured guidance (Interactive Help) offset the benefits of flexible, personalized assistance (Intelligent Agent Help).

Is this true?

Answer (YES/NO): NO